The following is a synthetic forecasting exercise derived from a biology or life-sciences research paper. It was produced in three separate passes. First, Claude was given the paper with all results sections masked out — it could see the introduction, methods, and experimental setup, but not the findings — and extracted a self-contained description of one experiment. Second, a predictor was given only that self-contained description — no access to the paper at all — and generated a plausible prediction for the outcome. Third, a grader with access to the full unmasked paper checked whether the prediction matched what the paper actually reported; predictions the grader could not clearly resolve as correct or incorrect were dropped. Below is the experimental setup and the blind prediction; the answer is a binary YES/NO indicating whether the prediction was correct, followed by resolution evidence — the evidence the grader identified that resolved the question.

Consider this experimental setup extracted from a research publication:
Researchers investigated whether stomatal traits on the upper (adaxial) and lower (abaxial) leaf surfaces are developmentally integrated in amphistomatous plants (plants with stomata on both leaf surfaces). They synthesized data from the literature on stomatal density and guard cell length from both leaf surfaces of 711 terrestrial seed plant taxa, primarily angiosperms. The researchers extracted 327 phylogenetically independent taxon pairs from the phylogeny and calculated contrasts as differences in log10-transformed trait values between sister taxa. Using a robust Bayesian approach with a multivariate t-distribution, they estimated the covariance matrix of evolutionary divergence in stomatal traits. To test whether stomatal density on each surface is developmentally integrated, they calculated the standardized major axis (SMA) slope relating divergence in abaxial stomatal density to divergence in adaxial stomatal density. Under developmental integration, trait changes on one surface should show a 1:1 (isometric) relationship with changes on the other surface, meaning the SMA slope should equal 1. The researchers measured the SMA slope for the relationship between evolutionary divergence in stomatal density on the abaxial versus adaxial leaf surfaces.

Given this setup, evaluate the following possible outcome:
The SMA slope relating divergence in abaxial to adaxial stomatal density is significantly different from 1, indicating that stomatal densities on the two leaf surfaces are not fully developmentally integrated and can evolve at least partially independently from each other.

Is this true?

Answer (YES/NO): YES